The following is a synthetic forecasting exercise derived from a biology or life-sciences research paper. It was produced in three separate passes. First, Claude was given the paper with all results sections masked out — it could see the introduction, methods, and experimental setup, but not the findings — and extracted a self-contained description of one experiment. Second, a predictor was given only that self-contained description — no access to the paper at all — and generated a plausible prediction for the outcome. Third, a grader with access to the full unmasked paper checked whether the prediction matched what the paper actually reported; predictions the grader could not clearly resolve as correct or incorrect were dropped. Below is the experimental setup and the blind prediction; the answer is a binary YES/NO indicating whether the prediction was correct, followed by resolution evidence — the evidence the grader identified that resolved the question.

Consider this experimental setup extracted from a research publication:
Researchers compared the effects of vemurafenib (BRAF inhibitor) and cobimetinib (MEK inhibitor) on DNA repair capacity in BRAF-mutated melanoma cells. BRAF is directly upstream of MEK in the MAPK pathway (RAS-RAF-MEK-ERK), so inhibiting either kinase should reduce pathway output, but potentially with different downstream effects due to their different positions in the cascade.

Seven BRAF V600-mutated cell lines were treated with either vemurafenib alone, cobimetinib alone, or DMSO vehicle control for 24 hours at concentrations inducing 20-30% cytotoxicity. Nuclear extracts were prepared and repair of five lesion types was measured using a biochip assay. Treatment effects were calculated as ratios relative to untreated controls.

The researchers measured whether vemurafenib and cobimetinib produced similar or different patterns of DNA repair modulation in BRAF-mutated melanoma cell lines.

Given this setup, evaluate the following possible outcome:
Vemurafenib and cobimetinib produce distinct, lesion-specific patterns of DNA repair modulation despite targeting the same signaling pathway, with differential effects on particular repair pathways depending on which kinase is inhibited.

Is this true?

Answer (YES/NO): YES